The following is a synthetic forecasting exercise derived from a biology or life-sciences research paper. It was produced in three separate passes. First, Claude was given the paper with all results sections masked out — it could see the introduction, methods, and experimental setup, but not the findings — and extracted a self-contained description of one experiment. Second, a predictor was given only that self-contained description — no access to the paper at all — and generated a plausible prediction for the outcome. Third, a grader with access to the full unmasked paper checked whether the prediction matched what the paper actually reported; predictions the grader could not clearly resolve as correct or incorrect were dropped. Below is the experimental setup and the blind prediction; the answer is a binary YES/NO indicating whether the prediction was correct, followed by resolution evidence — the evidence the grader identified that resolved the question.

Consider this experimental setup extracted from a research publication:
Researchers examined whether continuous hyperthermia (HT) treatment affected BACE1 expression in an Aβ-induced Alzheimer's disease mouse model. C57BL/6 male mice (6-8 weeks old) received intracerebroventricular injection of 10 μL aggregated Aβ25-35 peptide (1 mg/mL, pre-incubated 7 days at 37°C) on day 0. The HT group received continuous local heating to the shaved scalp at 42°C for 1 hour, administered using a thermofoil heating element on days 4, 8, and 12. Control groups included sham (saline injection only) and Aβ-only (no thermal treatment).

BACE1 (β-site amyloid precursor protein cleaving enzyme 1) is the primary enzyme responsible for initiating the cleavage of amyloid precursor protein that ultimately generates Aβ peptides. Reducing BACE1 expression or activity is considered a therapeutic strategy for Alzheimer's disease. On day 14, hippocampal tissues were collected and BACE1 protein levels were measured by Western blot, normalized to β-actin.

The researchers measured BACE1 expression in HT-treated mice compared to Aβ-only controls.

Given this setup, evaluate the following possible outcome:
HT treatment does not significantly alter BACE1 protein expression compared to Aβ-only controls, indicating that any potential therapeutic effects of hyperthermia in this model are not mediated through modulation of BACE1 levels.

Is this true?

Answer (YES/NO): YES